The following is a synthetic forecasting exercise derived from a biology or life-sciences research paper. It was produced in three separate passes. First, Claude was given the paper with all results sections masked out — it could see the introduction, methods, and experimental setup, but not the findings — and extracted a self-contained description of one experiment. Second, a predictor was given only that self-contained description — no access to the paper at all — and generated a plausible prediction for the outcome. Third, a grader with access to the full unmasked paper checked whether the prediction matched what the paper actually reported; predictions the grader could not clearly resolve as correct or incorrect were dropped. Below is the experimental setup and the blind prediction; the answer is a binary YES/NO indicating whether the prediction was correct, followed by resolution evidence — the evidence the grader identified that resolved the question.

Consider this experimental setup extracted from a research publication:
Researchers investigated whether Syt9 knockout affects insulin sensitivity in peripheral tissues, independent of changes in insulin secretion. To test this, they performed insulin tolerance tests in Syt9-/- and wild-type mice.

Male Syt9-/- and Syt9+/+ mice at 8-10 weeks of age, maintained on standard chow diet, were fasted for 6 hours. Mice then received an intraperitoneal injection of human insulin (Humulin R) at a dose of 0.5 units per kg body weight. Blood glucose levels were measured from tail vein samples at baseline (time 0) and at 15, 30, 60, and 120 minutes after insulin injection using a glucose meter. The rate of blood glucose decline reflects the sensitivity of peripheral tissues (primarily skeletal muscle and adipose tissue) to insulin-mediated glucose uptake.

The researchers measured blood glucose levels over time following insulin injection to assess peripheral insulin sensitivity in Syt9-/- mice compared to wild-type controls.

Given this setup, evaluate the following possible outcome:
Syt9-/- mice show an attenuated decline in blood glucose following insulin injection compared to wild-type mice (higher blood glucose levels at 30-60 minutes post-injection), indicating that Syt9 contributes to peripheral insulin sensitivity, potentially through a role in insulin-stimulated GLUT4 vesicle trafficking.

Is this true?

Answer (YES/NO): NO